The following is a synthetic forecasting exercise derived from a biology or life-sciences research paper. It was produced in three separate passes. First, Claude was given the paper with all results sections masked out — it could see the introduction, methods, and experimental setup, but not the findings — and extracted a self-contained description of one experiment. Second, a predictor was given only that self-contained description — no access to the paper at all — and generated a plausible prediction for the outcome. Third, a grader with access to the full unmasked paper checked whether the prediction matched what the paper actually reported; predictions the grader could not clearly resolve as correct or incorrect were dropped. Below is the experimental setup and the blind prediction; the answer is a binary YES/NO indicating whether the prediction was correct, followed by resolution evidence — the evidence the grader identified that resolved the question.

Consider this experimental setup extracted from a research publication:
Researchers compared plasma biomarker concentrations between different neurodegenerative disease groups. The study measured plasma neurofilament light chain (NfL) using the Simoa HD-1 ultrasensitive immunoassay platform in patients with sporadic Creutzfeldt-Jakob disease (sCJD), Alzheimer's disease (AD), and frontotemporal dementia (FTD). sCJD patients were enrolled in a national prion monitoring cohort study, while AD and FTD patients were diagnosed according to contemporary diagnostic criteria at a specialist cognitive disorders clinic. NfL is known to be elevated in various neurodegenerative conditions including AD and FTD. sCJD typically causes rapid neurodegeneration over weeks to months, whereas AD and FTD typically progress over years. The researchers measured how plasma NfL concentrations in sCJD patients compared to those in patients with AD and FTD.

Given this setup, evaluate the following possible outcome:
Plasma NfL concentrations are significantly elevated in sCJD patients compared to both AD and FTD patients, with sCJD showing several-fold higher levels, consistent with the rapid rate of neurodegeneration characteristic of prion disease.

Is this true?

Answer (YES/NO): YES